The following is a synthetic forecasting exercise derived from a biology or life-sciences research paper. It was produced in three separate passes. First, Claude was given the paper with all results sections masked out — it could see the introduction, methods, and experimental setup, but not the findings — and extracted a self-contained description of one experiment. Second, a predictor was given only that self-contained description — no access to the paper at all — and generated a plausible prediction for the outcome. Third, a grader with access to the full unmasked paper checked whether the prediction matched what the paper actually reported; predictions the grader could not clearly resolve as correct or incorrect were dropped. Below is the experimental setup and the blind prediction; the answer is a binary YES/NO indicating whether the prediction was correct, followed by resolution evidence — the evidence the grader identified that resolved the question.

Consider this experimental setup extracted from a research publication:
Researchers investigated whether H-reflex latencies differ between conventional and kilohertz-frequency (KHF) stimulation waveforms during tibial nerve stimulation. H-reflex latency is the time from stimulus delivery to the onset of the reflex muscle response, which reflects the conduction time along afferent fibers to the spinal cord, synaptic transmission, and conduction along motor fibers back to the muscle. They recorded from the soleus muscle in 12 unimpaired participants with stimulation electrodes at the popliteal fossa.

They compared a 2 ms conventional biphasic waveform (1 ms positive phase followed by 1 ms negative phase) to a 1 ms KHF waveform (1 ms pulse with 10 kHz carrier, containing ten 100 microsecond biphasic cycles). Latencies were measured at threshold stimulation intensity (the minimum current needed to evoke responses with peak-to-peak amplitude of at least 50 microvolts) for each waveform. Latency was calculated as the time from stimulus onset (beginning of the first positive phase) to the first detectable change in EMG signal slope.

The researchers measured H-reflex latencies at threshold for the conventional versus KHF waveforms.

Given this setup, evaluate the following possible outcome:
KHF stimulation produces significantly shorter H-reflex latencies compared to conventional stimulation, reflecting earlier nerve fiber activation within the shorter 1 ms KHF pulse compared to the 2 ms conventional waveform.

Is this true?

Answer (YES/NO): NO